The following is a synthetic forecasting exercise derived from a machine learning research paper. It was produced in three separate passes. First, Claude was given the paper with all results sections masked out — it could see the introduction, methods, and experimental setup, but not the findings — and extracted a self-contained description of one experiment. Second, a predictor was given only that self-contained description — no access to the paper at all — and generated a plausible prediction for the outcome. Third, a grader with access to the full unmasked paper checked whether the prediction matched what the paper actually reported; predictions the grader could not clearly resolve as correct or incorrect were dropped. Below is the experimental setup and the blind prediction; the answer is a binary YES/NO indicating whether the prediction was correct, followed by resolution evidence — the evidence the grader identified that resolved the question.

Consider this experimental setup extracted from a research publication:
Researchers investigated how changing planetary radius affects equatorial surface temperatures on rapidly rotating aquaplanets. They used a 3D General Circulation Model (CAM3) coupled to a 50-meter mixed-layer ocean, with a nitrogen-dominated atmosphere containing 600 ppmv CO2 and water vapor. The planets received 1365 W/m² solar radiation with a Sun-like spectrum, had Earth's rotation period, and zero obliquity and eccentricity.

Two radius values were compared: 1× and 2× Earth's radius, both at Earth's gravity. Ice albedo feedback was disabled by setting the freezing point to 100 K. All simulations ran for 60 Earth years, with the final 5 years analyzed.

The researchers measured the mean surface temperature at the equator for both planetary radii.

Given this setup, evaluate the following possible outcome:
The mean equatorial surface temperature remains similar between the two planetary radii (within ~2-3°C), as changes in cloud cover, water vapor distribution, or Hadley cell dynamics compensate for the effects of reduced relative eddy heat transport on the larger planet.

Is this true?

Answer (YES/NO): NO